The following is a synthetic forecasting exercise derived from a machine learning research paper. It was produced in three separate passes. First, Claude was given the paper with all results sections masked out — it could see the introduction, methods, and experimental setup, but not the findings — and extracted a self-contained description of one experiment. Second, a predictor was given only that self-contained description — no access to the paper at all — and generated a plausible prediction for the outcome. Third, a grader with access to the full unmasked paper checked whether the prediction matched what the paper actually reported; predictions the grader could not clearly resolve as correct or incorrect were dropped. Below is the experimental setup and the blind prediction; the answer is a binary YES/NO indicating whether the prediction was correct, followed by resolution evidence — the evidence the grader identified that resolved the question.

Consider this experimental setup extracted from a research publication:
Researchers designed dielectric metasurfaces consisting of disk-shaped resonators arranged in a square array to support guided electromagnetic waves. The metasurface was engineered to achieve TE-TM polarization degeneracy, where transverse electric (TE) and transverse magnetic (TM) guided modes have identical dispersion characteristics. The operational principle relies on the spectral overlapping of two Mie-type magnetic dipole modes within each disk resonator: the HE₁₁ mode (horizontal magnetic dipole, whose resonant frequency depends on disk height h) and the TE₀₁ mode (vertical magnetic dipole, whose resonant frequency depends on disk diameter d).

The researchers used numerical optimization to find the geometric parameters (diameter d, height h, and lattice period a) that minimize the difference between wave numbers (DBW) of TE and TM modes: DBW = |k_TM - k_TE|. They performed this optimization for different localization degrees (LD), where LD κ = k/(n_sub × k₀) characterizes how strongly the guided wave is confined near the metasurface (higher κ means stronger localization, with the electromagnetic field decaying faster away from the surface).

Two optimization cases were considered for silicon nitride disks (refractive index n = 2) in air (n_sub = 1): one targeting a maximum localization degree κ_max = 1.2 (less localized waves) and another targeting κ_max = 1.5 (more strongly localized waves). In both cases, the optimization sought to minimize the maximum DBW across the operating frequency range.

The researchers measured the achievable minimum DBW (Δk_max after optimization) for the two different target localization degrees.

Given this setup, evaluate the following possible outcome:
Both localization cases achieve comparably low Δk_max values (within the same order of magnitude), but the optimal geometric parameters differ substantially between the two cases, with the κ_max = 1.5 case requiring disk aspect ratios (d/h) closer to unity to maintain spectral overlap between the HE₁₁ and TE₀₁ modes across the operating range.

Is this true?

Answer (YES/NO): NO